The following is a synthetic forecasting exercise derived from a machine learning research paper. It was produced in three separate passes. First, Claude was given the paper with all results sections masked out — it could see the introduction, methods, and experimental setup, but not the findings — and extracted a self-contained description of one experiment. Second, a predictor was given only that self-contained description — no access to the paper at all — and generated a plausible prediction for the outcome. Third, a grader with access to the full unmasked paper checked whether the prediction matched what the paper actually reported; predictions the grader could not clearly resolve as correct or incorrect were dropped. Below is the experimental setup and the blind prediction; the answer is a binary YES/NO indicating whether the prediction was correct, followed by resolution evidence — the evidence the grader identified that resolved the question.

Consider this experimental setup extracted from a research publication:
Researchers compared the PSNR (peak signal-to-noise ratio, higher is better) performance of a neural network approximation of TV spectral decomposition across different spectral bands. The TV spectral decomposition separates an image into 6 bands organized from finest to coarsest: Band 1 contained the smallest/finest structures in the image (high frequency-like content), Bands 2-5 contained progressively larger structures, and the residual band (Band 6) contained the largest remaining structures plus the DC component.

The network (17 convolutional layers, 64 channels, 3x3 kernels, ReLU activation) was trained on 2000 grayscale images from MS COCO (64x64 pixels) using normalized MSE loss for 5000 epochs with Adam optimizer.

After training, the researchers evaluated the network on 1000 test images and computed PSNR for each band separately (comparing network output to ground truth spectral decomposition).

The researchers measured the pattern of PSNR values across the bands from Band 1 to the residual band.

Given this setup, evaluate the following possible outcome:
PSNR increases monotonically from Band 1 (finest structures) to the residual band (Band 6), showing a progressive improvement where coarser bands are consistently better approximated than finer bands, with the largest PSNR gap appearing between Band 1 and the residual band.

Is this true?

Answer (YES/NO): YES